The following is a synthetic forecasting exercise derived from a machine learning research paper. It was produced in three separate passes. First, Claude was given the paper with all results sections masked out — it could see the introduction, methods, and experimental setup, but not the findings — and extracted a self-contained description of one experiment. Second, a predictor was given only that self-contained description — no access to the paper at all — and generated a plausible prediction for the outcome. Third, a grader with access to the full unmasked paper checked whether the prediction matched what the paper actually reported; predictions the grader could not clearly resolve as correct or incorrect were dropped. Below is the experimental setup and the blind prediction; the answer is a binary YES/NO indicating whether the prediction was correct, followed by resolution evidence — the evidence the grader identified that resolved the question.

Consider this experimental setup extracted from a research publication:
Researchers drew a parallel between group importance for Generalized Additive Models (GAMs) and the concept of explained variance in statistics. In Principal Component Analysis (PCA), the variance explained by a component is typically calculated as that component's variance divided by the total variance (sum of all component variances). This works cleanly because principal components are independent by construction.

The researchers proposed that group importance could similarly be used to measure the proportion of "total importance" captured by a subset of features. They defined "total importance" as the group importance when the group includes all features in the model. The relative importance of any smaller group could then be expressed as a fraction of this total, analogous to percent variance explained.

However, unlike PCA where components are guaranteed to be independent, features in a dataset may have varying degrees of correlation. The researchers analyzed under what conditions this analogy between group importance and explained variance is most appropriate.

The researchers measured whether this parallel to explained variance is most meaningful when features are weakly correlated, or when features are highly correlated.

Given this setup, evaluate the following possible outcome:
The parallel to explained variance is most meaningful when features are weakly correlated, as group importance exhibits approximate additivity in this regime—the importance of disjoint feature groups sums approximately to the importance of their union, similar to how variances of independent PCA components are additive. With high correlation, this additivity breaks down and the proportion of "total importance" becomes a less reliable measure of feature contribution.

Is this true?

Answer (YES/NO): YES